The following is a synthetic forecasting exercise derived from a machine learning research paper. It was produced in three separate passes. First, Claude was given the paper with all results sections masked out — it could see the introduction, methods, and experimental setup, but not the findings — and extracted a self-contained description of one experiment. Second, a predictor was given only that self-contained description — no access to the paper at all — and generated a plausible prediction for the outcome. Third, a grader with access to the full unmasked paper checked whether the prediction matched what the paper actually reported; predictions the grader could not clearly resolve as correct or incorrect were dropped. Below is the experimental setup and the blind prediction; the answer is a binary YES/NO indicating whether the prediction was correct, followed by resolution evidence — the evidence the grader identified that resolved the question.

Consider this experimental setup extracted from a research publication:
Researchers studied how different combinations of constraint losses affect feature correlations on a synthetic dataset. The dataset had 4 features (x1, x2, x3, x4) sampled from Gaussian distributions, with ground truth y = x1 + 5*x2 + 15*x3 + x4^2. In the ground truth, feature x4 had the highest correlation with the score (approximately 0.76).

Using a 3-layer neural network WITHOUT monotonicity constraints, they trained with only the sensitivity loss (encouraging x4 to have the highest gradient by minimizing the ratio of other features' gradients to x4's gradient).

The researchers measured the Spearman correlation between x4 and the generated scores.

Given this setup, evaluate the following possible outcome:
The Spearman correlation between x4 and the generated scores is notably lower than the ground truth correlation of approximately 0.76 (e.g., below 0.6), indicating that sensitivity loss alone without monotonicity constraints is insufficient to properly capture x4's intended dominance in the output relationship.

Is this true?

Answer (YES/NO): YES